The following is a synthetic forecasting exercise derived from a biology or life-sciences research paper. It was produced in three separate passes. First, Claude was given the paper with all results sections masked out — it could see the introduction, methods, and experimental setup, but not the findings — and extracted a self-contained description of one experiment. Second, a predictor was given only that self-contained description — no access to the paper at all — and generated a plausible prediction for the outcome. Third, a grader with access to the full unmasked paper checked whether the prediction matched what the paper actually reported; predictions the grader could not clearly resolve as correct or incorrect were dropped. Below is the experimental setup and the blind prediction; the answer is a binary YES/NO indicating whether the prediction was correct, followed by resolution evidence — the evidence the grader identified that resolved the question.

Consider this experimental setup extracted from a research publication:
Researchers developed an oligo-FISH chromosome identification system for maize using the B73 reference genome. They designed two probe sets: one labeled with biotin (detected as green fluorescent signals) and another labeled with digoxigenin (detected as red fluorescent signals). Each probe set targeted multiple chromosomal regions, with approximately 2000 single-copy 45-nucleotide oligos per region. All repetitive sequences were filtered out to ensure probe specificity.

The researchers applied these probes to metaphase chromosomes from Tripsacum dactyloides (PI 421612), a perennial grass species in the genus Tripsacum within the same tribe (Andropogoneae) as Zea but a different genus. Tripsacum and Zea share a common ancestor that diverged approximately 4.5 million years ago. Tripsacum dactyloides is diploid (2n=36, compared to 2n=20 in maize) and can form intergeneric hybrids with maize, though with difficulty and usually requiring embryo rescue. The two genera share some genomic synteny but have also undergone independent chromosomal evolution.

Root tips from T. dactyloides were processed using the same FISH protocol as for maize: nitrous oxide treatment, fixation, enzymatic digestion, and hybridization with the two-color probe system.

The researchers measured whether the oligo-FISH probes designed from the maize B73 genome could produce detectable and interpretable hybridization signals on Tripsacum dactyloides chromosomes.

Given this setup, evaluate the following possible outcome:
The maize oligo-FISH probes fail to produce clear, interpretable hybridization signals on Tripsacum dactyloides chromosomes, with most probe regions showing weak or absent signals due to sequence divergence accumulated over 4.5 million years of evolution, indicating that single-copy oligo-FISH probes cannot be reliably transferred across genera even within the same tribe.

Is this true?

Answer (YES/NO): NO